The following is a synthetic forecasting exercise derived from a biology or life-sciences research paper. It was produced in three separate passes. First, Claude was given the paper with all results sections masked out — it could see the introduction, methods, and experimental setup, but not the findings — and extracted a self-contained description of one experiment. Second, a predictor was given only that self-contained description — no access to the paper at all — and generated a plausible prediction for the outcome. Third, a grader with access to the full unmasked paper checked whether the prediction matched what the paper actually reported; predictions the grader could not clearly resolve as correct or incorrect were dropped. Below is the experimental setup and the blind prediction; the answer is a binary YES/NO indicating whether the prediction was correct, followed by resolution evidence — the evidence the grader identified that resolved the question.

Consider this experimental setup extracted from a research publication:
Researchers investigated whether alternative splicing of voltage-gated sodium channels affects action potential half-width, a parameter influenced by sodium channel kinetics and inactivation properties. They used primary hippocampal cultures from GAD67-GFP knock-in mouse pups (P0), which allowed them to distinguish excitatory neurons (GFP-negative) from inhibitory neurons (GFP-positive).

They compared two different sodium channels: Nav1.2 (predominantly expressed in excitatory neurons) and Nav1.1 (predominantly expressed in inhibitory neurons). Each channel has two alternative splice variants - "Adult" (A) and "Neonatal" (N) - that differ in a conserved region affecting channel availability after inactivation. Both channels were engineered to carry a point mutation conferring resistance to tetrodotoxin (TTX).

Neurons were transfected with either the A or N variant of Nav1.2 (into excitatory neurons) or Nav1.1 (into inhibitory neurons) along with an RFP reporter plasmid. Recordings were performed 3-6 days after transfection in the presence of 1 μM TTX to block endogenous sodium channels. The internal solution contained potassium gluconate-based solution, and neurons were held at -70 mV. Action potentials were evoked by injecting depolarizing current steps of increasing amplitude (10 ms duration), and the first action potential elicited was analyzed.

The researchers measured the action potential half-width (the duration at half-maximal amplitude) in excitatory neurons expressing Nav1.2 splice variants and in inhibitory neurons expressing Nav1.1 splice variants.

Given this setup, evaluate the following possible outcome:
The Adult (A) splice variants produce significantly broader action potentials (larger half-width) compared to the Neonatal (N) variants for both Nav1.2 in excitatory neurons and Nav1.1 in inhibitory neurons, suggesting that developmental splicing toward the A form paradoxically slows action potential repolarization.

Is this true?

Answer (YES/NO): NO